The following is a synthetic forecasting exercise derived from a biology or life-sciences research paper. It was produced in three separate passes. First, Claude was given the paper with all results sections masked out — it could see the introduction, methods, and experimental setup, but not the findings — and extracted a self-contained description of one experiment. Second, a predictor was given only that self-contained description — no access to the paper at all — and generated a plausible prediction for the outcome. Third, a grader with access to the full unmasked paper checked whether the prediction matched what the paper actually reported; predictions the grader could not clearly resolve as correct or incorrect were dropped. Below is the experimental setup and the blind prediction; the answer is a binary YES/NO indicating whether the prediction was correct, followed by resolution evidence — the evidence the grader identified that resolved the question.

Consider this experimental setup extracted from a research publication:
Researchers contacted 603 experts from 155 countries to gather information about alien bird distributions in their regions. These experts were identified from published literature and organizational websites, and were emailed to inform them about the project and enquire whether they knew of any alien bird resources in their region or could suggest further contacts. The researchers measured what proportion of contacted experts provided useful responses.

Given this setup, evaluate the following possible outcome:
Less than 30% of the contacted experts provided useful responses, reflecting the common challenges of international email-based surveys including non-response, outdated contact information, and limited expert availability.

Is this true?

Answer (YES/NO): NO